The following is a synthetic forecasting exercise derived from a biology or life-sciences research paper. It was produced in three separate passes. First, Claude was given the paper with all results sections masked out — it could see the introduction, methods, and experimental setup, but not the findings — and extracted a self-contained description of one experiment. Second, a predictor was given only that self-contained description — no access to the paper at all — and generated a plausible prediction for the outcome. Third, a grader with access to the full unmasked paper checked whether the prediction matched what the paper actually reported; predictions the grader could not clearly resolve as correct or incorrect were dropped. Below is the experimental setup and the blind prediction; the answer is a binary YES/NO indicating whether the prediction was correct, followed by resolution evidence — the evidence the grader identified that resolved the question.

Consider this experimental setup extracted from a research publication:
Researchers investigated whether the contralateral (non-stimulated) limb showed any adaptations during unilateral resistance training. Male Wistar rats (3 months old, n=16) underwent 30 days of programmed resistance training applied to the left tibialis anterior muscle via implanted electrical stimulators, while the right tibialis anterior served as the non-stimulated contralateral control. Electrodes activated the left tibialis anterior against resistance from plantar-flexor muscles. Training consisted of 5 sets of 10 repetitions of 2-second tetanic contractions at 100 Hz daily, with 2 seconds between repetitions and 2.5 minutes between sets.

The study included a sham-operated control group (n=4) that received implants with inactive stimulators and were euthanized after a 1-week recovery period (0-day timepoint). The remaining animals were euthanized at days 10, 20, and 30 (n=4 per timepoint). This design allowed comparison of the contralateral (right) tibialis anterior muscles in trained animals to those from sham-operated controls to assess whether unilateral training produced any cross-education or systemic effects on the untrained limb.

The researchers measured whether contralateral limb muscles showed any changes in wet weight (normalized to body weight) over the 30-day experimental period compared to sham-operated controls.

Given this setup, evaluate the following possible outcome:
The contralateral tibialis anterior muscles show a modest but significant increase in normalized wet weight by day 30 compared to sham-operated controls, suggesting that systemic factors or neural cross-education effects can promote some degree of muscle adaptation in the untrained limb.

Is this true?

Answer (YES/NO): NO